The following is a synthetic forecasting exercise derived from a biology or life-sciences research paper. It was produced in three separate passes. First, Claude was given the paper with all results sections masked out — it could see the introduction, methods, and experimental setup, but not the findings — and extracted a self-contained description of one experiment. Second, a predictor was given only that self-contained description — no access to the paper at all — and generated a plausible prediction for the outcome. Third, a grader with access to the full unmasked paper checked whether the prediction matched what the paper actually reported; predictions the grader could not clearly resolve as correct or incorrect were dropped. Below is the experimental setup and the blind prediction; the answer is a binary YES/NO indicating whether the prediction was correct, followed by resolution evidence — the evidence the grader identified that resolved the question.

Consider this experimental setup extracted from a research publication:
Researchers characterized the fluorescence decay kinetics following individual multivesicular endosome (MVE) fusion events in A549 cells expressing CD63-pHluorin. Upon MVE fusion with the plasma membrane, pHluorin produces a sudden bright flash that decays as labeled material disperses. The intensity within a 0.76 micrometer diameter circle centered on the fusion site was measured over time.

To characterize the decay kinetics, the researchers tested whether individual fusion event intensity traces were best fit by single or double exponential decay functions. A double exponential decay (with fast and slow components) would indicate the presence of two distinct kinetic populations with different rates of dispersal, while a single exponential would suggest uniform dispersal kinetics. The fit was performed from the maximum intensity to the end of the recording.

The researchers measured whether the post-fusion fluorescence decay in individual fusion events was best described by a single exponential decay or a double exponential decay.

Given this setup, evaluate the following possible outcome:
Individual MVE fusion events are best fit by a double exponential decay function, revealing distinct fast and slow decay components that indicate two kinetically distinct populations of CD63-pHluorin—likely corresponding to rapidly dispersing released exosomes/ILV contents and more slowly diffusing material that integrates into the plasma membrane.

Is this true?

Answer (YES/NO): NO